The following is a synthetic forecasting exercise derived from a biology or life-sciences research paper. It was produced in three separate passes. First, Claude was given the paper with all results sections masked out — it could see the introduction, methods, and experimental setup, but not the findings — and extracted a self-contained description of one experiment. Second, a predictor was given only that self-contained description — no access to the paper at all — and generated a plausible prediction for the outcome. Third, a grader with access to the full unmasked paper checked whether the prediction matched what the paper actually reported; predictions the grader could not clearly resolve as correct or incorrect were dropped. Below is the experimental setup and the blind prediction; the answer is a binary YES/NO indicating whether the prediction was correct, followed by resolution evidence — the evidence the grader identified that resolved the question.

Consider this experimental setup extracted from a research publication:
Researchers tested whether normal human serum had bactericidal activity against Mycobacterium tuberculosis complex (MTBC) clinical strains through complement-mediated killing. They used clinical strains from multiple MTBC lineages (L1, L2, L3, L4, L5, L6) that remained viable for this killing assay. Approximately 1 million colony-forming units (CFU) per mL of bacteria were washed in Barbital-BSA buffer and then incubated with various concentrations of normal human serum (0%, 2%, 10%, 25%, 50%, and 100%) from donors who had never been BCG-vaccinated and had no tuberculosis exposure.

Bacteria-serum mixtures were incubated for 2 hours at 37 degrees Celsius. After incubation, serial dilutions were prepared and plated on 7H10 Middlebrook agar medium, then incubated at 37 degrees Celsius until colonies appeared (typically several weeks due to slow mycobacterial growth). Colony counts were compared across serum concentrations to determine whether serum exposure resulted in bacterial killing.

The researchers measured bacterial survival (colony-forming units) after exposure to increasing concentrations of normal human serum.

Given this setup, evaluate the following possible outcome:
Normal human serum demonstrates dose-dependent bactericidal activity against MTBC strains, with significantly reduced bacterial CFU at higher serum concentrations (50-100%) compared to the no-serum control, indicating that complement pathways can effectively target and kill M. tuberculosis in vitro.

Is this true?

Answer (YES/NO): NO